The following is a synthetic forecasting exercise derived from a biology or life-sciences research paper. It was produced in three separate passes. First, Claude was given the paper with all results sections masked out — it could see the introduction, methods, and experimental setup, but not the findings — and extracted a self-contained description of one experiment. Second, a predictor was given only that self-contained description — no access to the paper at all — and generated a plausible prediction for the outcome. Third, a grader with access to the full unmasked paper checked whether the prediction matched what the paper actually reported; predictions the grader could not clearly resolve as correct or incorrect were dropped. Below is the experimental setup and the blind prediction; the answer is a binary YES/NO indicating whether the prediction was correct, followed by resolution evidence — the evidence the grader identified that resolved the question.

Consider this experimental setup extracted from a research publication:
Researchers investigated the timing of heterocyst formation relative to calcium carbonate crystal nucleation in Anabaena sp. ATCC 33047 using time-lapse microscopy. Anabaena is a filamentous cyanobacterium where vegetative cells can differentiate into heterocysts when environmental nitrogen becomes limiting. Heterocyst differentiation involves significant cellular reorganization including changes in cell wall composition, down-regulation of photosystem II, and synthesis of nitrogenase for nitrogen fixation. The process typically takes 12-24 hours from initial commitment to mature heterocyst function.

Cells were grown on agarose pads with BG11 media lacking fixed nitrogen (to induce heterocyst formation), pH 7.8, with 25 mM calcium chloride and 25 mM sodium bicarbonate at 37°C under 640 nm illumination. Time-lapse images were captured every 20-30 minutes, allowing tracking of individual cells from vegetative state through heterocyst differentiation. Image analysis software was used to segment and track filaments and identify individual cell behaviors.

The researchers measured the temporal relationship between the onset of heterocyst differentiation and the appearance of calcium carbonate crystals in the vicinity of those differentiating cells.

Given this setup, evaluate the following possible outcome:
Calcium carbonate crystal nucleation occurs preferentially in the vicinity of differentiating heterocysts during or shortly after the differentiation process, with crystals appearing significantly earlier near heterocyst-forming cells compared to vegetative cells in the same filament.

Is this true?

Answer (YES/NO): NO